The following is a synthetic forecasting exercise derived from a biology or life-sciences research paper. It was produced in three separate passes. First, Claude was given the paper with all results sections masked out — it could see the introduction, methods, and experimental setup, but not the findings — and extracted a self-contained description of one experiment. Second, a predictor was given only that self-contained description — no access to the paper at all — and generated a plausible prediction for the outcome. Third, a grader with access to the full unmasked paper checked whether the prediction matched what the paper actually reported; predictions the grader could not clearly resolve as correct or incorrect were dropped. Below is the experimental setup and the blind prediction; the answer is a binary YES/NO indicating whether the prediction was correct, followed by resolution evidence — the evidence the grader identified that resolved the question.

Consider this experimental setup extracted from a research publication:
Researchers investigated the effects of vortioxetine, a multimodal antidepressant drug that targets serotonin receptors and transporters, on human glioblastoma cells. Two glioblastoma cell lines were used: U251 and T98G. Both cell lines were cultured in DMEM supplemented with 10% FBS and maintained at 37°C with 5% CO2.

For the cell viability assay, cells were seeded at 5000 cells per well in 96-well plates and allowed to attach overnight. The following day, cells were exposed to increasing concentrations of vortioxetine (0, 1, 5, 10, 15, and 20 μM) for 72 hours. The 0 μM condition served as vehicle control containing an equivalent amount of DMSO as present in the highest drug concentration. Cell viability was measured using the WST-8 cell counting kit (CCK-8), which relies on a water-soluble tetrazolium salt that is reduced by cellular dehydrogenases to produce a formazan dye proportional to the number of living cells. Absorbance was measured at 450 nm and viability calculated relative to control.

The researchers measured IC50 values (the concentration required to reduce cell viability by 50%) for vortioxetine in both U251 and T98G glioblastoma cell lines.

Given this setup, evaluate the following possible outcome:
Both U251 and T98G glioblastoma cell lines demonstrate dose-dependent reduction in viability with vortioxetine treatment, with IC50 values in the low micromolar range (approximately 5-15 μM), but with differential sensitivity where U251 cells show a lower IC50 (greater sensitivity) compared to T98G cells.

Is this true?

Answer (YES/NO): YES